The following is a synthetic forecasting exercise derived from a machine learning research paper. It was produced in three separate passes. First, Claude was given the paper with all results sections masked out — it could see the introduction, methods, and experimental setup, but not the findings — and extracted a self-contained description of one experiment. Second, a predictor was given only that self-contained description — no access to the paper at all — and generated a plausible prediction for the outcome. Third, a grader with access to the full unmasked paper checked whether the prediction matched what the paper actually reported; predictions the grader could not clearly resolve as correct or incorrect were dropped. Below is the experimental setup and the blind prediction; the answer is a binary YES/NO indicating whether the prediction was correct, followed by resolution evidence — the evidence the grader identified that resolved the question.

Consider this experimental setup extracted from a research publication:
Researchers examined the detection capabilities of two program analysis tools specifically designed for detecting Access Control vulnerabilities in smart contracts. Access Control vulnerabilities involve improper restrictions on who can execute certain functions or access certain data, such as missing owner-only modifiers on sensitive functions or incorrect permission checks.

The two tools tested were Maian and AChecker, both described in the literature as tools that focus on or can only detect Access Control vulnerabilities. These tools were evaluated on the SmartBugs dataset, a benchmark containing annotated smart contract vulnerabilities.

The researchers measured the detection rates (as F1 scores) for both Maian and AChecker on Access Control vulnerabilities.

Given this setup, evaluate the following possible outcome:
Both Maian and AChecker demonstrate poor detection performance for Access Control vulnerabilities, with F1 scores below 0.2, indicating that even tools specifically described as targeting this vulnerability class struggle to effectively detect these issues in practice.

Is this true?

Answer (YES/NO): NO